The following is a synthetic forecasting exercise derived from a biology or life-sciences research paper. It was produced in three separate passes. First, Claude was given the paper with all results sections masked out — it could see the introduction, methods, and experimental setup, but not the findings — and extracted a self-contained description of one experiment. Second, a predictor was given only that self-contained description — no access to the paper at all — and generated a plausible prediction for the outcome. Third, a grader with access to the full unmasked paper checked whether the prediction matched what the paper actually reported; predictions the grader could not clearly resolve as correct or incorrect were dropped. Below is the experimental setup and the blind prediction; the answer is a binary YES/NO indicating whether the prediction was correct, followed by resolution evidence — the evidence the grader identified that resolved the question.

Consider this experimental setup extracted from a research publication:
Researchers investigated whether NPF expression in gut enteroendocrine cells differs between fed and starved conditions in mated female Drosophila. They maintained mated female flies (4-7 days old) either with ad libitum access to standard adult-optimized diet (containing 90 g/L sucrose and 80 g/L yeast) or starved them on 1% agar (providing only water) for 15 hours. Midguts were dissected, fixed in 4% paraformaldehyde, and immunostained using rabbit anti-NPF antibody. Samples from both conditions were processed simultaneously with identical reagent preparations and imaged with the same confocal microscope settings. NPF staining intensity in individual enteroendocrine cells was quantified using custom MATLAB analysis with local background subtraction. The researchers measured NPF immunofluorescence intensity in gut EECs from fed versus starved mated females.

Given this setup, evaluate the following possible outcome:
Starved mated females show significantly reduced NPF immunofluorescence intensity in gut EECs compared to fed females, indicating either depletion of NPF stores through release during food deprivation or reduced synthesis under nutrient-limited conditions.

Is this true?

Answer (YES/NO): NO